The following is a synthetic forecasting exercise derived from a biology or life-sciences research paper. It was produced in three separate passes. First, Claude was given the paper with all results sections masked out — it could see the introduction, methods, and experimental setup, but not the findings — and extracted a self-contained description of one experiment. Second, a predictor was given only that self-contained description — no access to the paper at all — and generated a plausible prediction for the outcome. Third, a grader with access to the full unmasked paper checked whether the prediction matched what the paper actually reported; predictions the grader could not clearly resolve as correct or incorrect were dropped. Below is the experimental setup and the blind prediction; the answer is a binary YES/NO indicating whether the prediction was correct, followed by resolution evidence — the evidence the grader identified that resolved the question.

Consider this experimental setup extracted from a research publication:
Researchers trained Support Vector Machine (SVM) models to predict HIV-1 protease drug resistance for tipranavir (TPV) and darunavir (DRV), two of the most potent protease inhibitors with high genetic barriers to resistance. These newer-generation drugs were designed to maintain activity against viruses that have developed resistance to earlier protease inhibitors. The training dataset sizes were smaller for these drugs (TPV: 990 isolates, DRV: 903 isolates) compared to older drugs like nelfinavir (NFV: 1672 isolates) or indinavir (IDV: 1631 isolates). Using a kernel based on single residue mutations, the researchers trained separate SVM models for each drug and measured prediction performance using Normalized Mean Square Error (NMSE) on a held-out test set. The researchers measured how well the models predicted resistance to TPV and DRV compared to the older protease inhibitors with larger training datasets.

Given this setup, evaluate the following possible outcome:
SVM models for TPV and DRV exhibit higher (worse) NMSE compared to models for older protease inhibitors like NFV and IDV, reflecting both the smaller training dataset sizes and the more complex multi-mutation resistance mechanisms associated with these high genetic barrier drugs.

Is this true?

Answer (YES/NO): NO